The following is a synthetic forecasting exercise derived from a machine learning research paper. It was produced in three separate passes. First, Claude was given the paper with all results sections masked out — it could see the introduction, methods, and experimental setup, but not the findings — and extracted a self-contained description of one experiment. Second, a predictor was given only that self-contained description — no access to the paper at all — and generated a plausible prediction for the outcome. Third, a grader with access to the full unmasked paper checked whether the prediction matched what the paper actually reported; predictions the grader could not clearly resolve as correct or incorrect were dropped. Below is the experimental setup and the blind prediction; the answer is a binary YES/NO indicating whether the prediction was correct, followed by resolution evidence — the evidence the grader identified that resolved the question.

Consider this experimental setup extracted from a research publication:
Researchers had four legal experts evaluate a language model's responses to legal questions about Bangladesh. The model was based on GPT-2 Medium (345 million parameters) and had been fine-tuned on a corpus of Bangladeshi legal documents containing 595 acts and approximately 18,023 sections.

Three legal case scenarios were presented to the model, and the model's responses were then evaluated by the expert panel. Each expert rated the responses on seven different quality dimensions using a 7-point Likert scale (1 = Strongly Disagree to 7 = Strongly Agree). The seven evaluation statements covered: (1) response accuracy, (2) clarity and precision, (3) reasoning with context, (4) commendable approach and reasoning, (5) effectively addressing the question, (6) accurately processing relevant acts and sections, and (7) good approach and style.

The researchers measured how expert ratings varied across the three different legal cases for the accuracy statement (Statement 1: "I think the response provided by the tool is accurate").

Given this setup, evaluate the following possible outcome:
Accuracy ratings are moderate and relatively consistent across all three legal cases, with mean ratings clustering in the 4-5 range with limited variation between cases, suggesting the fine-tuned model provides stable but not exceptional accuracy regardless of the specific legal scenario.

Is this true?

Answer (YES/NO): NO